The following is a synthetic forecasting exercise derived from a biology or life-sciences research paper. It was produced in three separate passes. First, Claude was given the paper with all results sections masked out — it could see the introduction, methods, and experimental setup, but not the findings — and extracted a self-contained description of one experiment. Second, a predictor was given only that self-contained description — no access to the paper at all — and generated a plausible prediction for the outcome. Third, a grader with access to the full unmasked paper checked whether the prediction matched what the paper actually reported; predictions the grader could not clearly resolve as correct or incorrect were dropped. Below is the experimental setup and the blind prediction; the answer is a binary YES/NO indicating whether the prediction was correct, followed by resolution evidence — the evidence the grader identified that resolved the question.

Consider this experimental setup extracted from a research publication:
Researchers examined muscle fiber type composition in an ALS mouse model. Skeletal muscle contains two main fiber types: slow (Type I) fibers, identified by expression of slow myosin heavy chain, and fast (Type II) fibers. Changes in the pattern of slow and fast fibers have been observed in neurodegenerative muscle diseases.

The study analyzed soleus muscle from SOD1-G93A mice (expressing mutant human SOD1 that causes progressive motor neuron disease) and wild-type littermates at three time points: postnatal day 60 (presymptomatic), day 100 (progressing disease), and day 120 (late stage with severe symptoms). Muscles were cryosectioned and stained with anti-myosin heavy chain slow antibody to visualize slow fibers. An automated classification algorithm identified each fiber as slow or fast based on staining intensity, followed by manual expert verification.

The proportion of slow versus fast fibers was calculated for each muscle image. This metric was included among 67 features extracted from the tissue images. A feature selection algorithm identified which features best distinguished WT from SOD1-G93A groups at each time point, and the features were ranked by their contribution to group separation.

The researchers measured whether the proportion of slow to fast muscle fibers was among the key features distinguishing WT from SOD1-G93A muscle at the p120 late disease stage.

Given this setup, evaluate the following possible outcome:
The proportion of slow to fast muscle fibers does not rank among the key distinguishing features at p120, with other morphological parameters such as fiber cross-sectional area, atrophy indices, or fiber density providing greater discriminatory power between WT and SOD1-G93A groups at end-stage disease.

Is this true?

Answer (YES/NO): NO